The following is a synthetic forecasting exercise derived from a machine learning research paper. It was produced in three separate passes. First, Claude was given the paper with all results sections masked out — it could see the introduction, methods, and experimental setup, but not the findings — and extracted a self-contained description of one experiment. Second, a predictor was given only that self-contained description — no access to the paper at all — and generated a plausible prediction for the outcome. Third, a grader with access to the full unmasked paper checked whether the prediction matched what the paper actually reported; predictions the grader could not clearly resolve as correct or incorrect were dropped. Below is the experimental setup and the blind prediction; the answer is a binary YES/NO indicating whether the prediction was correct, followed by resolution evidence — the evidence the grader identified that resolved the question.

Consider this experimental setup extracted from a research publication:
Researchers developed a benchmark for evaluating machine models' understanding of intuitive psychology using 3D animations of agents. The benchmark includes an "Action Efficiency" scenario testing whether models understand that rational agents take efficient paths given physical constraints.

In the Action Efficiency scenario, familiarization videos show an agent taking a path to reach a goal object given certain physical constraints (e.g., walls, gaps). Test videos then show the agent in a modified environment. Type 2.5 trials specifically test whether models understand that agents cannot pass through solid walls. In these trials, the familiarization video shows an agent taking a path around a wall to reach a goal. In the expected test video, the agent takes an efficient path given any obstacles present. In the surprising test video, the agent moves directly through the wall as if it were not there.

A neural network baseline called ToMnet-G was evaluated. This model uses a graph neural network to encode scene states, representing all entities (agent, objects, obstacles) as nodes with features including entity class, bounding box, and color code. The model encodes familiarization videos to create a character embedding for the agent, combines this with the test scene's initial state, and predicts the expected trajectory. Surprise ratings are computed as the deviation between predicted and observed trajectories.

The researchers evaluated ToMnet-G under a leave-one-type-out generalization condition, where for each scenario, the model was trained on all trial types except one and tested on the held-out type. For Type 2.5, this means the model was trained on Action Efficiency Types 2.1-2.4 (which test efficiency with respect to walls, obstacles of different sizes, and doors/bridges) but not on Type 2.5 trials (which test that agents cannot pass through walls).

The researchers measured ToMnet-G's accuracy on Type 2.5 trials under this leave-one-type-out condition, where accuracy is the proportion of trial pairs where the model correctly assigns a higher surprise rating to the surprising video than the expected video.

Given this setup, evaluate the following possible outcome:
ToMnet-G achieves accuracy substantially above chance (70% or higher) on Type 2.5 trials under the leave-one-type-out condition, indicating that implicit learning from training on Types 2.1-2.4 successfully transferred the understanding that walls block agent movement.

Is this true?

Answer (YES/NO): NO